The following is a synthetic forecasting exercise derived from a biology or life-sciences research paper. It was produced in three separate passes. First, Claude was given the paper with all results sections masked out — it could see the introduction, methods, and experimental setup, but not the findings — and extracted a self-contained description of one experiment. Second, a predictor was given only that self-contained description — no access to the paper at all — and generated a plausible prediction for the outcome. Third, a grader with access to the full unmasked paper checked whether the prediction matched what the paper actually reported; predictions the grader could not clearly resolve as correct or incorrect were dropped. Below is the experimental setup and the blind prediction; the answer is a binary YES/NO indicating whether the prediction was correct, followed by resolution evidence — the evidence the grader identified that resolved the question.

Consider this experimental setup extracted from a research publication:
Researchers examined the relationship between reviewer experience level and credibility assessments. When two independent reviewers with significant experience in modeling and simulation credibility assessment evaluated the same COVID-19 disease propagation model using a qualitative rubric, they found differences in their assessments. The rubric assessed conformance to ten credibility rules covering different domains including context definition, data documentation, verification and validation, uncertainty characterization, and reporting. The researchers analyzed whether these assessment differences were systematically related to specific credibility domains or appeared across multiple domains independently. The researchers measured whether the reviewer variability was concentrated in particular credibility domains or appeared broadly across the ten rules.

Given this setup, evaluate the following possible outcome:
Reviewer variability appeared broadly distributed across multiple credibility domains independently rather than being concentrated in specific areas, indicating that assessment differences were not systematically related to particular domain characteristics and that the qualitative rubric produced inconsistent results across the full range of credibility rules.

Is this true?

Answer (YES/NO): NO